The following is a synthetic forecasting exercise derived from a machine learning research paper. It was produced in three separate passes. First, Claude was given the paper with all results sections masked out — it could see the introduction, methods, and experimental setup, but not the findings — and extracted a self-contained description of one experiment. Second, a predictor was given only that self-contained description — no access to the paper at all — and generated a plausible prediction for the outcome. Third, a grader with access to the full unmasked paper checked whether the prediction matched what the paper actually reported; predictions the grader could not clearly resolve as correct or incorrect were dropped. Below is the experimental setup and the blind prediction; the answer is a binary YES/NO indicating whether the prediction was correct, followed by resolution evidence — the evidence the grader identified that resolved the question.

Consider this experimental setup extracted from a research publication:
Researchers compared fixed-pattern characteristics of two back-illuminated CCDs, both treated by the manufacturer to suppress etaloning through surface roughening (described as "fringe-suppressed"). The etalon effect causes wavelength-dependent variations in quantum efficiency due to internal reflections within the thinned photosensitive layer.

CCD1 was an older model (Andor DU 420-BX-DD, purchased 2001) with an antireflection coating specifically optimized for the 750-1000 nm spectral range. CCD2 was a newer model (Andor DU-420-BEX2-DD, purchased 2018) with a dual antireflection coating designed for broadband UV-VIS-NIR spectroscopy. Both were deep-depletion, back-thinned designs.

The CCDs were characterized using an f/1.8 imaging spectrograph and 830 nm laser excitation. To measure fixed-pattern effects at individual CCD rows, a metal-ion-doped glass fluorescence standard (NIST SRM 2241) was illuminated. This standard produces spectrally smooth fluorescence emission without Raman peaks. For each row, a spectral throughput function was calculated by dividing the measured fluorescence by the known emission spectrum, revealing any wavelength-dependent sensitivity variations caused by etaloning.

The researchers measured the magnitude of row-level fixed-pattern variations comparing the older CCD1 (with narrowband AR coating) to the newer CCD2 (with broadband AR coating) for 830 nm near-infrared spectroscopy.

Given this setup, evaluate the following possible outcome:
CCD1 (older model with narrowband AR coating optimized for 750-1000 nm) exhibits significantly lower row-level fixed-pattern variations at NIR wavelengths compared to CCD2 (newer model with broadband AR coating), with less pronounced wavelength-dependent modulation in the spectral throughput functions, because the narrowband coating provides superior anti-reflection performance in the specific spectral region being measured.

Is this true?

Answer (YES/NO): YES